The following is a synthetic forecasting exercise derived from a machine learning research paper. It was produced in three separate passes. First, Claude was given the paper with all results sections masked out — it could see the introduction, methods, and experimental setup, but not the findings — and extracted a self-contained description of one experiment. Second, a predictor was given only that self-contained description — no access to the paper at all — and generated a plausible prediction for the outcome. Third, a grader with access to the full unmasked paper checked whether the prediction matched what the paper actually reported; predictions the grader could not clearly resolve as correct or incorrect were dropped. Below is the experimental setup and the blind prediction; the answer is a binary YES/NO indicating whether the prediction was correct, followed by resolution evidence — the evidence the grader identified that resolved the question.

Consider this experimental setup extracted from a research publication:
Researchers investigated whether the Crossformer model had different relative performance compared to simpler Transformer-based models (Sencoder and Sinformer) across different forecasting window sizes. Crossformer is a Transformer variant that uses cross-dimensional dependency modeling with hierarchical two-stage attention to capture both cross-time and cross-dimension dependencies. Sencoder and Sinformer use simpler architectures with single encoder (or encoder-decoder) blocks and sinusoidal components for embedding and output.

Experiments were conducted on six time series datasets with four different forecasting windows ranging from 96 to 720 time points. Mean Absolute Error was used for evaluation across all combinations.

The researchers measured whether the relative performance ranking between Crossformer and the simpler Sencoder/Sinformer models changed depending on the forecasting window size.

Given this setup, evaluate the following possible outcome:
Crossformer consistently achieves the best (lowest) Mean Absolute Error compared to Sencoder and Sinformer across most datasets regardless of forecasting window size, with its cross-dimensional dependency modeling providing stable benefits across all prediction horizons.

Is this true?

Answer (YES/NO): NO